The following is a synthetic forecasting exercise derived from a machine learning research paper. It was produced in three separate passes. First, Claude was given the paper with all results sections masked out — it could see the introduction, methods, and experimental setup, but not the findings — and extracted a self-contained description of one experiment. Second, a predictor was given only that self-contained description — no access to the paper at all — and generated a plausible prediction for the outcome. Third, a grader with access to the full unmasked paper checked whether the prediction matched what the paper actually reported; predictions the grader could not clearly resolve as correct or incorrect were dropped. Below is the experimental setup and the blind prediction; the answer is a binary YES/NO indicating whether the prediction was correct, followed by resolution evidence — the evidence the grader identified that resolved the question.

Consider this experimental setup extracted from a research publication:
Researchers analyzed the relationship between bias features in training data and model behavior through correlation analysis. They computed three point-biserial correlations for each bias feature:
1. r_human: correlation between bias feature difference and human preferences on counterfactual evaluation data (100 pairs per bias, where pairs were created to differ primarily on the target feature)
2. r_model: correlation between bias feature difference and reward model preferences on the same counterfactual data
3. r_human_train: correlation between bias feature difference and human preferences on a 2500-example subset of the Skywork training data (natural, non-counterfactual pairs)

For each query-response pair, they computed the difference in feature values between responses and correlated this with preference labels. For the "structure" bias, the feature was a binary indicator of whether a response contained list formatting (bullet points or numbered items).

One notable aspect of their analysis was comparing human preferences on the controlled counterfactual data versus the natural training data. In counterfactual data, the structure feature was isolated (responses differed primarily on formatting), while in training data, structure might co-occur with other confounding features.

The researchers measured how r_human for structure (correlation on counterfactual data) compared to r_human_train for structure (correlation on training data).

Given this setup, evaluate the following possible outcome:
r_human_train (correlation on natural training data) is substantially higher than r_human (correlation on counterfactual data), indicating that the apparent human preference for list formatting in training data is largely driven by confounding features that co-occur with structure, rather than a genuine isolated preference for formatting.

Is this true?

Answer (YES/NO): NO